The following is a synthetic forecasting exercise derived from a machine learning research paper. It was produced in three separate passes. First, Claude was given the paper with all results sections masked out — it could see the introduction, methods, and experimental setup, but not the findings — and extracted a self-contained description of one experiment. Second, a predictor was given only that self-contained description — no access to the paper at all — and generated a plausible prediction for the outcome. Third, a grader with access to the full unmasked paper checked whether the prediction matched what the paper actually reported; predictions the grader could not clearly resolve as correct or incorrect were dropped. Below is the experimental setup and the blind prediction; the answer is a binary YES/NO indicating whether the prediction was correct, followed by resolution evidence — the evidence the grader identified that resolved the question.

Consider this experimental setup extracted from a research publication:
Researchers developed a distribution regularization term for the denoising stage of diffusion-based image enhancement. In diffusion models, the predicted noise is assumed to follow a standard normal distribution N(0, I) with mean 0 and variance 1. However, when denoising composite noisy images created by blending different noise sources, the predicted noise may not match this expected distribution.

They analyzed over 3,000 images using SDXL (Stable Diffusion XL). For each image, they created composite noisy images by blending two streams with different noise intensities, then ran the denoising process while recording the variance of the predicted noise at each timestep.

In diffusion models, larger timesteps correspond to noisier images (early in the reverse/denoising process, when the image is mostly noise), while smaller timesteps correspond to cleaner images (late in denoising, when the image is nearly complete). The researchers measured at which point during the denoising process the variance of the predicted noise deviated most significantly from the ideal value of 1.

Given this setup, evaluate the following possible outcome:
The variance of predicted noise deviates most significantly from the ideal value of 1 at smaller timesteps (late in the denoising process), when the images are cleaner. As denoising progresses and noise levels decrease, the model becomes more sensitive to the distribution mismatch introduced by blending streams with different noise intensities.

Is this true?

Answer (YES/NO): NO